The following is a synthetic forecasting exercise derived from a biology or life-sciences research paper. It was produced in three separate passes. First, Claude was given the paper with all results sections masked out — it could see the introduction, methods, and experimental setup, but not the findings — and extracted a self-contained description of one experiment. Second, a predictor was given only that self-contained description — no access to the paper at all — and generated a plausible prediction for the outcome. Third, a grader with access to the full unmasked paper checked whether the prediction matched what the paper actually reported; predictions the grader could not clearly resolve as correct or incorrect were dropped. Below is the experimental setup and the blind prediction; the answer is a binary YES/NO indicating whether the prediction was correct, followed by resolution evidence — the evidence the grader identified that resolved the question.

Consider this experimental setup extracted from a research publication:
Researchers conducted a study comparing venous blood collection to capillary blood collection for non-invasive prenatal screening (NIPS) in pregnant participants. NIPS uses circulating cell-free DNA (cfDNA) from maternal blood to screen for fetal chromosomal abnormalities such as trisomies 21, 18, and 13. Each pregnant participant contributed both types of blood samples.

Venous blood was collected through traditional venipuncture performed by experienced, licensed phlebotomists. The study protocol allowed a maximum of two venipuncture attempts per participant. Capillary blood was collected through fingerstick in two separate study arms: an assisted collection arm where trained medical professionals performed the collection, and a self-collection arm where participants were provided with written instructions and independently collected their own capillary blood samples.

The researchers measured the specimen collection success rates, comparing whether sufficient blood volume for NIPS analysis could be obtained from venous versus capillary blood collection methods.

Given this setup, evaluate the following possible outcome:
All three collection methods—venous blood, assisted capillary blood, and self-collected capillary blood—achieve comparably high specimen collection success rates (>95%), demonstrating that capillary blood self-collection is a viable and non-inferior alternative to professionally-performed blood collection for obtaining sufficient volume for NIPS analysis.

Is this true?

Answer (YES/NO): YES